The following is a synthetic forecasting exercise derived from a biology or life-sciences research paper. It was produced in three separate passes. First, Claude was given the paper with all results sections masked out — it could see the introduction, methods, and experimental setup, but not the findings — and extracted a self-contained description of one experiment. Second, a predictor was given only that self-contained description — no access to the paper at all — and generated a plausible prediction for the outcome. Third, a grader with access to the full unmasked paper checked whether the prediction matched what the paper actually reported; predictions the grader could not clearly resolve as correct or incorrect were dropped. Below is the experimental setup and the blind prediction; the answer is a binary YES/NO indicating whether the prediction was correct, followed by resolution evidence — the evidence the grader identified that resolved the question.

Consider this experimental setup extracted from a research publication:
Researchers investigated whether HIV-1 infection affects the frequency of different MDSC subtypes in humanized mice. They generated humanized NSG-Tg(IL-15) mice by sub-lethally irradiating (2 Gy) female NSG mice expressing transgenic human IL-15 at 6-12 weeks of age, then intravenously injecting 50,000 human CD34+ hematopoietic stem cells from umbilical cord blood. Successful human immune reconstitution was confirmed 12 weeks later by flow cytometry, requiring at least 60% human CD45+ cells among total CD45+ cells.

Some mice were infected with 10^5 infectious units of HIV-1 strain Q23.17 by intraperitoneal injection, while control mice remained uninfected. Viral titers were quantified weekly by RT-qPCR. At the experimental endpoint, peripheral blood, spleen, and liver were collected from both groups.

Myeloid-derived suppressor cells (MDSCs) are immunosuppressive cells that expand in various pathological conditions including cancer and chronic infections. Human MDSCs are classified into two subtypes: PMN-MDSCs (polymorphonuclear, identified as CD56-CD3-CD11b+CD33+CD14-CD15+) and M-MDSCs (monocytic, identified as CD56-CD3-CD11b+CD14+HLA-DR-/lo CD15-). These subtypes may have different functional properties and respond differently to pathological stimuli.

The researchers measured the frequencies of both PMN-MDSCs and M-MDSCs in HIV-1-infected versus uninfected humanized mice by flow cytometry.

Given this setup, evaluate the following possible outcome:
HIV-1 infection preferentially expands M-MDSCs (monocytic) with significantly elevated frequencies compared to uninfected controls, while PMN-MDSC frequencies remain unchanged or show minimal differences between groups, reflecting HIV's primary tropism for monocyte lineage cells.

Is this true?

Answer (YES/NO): NO